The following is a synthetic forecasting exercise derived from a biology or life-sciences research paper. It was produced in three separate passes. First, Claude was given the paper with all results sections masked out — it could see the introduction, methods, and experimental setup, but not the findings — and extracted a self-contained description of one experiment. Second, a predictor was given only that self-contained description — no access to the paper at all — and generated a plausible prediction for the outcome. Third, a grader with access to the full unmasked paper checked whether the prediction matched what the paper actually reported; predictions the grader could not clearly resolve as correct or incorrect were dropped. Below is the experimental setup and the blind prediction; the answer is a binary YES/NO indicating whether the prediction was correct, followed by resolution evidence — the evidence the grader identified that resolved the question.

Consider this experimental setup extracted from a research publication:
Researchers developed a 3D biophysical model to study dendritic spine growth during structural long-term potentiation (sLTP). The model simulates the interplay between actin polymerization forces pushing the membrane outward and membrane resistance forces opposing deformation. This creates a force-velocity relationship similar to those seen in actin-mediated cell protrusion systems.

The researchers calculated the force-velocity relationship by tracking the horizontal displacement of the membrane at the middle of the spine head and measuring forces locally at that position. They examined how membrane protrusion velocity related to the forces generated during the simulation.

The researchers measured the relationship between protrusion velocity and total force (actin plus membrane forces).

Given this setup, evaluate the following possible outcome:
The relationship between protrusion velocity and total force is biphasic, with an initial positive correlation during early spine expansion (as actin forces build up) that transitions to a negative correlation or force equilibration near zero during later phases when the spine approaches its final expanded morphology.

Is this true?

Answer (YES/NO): NO